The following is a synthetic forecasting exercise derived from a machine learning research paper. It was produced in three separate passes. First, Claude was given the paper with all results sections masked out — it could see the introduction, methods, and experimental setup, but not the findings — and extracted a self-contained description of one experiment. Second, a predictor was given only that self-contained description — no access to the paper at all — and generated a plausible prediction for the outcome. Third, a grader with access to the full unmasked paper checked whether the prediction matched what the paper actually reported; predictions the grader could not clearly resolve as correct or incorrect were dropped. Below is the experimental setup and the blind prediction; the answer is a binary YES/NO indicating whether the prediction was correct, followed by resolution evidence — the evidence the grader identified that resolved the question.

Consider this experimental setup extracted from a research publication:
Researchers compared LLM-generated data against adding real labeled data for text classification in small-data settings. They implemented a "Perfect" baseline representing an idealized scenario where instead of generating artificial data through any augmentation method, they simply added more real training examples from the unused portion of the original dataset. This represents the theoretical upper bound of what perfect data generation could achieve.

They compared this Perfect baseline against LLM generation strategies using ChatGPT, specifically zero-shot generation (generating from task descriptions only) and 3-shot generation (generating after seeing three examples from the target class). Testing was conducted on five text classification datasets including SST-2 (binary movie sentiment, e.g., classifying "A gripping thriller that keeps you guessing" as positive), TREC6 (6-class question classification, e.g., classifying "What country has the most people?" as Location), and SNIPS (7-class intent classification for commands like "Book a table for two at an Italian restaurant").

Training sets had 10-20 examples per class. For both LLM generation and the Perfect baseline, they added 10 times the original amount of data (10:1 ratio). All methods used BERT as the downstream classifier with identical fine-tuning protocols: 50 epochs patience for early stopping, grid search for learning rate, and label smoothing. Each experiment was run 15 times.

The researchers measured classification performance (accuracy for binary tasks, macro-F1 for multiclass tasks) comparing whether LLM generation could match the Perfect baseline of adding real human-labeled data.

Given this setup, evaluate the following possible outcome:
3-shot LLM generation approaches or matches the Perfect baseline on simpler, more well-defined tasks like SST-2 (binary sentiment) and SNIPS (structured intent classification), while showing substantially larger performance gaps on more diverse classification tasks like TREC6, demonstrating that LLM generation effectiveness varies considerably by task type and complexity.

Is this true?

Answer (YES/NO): NO